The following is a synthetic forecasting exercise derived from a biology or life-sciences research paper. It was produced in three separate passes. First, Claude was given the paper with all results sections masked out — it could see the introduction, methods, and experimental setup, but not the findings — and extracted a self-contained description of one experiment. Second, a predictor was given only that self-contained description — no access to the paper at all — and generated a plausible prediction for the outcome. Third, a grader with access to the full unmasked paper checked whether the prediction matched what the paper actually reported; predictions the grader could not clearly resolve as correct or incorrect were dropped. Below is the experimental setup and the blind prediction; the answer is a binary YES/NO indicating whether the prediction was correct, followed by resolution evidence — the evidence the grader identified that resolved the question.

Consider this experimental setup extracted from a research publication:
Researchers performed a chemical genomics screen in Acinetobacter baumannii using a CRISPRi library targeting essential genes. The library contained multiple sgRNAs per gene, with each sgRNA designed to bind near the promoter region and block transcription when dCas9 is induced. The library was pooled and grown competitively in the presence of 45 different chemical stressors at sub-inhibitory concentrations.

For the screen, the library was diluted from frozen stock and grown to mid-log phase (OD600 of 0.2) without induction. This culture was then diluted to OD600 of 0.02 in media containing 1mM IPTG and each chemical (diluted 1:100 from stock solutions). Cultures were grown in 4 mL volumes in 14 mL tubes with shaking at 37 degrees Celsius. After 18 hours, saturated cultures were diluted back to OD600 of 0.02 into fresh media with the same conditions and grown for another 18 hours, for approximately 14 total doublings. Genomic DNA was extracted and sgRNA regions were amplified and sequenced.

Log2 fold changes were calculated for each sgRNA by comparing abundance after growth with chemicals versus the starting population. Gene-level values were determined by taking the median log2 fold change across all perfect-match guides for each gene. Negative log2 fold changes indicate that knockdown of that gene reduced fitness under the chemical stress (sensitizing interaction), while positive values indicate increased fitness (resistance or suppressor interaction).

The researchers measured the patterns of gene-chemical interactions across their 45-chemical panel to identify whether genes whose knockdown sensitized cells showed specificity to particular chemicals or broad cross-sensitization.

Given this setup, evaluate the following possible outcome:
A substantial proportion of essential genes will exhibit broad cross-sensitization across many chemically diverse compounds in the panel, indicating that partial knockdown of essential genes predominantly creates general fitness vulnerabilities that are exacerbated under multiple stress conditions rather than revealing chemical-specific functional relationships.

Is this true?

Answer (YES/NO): NO